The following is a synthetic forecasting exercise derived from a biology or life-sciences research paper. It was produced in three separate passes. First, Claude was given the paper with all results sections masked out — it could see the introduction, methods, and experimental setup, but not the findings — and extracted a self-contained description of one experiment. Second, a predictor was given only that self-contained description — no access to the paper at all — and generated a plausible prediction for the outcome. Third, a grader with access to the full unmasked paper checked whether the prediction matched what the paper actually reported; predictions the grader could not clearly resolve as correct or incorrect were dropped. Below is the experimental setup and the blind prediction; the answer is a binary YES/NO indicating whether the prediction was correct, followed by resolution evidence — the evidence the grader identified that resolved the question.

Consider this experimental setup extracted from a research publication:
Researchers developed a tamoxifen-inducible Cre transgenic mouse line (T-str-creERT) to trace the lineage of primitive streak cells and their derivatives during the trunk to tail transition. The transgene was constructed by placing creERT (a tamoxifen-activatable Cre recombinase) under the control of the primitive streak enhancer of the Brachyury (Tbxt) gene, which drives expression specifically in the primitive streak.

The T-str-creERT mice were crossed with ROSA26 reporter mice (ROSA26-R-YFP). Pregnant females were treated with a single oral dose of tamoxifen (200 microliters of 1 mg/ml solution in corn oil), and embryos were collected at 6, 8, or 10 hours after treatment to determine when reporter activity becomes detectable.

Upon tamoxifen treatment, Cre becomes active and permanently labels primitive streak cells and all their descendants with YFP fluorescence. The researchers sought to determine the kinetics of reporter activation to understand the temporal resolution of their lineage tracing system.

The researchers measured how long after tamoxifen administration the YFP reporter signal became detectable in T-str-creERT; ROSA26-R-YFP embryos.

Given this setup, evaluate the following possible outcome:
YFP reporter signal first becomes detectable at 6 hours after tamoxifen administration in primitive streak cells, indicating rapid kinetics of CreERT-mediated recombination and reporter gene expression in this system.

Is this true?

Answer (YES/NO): NO